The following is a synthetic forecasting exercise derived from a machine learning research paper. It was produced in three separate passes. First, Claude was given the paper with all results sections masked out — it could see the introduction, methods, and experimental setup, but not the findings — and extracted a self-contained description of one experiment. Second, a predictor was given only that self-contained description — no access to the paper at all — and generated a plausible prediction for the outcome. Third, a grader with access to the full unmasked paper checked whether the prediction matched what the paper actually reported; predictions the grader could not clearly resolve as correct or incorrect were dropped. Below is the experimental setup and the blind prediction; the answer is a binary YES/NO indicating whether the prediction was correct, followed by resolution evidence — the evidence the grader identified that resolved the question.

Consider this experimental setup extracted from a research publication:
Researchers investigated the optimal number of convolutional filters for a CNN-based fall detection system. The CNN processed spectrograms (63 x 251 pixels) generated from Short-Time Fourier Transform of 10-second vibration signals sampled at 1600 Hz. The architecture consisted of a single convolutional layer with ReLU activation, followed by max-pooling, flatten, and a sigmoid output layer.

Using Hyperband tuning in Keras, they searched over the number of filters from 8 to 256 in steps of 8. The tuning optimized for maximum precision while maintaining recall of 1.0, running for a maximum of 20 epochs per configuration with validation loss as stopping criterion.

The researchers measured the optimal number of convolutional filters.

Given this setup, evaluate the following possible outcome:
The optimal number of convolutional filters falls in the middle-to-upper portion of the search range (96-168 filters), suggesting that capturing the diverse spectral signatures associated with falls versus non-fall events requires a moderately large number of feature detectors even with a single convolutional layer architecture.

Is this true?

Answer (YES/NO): NO